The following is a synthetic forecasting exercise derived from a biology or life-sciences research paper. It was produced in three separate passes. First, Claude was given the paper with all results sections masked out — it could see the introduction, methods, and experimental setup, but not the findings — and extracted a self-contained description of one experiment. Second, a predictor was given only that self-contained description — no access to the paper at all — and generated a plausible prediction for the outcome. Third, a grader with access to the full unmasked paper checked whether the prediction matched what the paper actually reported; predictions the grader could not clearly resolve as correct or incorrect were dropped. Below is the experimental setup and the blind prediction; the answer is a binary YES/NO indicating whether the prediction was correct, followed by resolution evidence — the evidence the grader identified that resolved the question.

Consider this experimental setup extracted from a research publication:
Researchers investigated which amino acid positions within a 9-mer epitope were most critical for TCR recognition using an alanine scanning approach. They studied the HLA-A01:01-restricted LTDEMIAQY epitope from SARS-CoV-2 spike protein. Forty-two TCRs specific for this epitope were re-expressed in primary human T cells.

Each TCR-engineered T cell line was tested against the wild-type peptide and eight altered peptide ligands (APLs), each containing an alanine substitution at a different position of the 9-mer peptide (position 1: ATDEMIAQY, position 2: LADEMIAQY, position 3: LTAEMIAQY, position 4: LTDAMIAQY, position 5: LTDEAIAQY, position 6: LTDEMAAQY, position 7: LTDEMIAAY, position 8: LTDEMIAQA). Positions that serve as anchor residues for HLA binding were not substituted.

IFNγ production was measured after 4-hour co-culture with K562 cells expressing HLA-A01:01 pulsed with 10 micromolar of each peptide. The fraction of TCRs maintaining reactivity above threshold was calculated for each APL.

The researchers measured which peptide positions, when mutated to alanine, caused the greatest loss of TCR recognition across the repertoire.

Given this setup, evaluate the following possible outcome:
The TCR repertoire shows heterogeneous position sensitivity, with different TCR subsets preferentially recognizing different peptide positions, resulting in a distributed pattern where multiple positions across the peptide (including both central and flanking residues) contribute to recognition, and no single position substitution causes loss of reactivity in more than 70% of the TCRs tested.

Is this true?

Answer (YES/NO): NO